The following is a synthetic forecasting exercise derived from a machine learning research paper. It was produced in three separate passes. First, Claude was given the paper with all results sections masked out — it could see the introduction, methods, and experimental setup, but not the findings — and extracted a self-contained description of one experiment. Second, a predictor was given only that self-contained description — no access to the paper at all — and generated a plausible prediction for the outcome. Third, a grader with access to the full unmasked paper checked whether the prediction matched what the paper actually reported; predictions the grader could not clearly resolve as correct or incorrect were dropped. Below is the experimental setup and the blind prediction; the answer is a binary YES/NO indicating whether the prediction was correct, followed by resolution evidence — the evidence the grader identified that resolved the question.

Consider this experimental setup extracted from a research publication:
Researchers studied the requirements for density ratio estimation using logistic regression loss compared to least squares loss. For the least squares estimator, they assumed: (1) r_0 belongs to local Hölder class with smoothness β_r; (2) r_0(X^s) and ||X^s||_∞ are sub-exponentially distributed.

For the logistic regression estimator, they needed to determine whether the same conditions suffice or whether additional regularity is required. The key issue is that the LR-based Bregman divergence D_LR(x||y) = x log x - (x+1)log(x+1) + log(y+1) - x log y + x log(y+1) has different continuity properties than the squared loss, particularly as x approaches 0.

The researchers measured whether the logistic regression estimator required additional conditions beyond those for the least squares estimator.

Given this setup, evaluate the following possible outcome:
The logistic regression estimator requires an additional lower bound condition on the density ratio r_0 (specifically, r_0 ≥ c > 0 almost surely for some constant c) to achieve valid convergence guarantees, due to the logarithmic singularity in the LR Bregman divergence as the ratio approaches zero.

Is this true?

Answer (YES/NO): NO